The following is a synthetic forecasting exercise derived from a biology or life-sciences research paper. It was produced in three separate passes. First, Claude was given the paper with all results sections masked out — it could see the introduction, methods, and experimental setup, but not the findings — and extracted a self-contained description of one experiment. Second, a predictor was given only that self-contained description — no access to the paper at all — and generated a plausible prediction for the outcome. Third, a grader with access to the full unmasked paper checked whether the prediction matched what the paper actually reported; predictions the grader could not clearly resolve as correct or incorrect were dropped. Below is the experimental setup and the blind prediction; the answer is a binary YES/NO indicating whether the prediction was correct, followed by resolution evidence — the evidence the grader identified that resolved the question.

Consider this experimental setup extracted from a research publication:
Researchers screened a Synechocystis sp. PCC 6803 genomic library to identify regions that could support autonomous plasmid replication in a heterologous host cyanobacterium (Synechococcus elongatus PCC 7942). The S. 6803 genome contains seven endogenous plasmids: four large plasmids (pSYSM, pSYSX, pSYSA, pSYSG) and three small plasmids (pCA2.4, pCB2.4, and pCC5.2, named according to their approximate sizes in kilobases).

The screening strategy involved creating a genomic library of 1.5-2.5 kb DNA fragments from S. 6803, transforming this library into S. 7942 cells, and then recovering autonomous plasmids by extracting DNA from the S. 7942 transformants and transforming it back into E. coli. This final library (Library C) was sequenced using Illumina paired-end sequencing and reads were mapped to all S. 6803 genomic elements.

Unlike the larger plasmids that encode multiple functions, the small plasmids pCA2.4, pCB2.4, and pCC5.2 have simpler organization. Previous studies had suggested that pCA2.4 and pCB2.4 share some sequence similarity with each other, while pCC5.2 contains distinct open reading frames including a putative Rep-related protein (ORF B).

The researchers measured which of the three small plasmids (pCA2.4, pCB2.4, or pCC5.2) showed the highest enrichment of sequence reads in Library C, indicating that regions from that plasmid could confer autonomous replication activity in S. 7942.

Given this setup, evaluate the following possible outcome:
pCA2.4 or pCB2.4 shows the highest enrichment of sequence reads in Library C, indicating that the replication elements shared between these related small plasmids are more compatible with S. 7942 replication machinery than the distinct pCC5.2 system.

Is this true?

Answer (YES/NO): NO